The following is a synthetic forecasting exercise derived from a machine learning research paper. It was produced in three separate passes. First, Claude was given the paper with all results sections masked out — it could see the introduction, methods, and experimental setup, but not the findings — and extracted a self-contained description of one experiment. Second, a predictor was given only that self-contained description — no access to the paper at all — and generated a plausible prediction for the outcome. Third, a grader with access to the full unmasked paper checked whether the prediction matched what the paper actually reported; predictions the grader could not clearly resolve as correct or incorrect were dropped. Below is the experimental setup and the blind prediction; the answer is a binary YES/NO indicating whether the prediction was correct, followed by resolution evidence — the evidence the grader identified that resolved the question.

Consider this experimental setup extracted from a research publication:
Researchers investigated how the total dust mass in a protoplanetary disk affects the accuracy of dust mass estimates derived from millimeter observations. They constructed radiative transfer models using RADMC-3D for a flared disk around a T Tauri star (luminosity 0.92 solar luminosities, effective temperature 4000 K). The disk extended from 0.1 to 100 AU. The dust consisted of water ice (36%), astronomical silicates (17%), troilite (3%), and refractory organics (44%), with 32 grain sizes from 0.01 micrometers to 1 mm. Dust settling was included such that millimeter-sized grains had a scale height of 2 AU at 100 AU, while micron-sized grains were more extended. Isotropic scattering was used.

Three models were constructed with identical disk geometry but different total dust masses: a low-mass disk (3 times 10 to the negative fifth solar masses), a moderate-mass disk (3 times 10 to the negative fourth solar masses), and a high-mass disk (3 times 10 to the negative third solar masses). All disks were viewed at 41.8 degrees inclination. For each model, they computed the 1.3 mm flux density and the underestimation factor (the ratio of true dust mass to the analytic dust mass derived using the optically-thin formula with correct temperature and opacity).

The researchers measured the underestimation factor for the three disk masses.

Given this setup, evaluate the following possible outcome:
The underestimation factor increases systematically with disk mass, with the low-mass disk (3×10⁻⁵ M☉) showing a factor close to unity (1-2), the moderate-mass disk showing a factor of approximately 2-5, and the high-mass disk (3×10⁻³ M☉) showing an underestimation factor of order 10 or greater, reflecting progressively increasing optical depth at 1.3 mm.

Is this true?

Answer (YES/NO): NO